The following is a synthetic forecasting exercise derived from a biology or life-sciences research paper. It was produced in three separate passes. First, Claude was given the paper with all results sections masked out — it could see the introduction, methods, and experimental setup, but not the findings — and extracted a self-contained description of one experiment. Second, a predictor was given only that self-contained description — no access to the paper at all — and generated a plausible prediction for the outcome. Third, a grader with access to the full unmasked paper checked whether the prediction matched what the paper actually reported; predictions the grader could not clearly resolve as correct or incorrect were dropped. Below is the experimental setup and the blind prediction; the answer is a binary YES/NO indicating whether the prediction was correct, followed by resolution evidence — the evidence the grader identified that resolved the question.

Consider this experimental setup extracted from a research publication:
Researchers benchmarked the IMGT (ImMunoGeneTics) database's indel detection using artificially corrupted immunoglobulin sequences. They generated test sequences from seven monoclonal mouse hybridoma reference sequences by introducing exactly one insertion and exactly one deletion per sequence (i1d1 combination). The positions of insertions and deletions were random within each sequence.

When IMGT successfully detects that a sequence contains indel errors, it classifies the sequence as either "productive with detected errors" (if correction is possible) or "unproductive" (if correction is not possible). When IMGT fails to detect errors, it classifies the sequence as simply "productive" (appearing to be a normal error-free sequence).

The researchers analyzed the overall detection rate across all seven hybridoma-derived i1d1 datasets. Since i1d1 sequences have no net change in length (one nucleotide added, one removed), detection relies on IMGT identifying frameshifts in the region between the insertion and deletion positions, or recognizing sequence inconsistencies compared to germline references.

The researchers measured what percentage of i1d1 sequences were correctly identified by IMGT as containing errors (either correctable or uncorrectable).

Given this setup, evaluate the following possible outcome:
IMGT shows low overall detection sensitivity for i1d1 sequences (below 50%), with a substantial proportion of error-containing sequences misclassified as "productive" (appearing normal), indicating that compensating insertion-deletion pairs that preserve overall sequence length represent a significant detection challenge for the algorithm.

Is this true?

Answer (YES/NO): NO